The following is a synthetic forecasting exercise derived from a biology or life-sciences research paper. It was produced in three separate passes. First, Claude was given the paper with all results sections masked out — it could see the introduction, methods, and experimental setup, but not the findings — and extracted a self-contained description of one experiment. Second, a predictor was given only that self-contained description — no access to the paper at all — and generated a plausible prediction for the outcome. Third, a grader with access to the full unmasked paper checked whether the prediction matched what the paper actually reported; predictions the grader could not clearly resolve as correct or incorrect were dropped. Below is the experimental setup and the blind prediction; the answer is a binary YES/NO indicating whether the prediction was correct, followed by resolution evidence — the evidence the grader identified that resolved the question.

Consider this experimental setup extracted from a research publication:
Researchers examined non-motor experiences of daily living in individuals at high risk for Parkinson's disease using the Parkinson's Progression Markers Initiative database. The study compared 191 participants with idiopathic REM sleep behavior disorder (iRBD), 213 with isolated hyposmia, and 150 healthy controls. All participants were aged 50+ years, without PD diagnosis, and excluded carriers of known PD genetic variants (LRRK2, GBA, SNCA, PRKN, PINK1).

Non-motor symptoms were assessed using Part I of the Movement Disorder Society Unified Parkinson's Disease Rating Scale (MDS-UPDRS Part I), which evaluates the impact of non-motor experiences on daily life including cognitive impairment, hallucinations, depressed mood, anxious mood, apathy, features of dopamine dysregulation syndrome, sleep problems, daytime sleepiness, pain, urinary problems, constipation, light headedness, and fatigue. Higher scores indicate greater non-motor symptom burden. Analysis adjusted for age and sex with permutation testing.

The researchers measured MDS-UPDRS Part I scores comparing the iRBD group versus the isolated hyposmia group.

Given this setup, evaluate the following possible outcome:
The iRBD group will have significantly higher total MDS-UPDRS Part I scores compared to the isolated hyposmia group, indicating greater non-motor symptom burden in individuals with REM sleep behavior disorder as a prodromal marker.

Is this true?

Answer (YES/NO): YES